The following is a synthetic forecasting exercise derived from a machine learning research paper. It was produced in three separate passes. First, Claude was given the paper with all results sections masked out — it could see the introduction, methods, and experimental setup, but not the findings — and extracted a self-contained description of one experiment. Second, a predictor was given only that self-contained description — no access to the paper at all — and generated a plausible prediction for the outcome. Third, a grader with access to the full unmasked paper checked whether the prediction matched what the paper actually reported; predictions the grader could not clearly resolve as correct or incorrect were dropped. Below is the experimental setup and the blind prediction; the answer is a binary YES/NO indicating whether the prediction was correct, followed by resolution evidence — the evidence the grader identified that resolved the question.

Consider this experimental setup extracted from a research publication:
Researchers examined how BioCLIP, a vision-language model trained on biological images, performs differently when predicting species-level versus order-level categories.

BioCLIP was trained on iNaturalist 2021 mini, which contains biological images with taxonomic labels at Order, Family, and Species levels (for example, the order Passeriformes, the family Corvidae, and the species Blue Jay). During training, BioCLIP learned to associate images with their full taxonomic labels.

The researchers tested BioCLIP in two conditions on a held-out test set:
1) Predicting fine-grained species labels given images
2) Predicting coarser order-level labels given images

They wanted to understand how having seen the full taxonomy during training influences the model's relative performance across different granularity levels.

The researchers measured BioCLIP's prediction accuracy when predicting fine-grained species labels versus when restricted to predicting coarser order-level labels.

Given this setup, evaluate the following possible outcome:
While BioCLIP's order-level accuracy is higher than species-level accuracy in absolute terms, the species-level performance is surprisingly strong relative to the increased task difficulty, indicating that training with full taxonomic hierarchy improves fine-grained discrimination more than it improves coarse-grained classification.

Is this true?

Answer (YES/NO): NO